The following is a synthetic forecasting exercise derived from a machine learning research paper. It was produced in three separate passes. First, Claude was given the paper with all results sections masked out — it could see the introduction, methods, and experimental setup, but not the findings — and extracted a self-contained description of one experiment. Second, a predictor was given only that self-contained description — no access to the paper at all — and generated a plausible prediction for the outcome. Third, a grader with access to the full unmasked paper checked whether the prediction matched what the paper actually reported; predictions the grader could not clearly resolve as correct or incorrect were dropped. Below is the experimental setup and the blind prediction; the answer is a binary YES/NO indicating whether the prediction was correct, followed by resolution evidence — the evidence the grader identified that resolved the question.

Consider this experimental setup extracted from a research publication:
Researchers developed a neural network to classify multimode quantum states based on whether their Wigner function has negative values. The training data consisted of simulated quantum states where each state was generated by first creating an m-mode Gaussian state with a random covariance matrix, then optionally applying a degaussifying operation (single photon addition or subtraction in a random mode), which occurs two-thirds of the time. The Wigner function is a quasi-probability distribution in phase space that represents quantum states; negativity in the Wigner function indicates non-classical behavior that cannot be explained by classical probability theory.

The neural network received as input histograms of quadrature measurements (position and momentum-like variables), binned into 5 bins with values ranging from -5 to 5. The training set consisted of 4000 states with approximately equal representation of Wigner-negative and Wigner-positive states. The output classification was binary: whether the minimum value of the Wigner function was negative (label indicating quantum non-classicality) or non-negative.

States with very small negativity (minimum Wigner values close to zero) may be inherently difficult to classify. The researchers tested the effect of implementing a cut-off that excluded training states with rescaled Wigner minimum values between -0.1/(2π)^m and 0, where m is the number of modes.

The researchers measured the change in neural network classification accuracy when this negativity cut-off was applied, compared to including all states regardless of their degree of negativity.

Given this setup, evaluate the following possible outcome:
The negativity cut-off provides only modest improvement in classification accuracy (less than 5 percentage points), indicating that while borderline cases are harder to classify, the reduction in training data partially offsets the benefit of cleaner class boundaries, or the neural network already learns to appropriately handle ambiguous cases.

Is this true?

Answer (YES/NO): YES